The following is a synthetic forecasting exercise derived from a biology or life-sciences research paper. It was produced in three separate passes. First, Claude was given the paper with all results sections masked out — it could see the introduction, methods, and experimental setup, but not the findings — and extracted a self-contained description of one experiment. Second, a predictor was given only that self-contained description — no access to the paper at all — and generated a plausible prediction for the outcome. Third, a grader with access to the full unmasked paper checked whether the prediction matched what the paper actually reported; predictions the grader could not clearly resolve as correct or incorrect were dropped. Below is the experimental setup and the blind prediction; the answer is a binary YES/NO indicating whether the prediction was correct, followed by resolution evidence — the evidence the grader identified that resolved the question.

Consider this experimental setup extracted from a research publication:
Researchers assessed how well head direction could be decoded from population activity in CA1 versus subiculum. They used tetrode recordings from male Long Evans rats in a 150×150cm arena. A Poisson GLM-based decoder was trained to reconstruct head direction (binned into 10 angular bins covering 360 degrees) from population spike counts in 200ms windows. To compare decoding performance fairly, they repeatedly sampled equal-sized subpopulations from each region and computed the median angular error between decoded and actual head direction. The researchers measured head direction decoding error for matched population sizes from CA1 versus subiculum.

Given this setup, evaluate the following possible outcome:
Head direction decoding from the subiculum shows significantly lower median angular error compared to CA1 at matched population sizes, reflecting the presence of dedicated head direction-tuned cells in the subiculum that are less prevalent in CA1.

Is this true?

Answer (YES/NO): NO